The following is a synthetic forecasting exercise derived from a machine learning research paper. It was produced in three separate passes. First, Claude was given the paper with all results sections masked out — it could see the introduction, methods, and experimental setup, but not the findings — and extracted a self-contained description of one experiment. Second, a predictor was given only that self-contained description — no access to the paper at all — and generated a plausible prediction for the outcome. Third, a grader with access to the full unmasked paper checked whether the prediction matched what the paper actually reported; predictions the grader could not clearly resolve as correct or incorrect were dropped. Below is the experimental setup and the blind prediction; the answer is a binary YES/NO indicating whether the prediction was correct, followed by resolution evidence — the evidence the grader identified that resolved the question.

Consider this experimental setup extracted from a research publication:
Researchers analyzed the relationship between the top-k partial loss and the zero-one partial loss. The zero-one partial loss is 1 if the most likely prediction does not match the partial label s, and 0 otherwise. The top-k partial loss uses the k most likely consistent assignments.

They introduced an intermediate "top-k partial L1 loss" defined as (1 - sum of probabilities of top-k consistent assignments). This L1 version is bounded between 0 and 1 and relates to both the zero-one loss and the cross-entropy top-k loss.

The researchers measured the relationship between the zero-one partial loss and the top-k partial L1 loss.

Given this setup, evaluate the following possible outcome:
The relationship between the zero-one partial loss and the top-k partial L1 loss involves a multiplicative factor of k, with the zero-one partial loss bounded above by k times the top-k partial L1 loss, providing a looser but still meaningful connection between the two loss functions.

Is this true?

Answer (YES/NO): NO